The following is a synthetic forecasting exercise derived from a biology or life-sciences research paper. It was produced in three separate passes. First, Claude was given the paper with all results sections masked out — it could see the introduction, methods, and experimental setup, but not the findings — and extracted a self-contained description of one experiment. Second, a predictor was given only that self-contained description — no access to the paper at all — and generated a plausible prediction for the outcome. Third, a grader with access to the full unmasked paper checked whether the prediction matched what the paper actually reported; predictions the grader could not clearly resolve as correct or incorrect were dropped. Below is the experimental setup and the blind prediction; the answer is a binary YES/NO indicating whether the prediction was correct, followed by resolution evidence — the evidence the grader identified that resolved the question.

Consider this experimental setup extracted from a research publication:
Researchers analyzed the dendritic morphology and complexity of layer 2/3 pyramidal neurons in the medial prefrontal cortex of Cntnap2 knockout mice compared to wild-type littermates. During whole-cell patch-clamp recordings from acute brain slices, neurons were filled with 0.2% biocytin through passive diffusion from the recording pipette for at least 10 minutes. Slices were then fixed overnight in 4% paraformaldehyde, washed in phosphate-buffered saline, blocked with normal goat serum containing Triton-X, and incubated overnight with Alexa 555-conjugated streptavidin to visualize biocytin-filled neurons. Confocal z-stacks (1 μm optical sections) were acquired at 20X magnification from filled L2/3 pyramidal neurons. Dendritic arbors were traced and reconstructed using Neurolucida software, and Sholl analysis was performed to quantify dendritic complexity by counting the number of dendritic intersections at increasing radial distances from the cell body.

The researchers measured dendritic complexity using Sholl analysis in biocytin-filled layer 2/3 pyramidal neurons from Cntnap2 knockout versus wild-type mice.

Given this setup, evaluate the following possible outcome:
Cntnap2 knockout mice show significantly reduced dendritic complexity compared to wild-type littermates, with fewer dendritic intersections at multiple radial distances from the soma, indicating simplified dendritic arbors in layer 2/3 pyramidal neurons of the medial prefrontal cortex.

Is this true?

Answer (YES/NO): NO